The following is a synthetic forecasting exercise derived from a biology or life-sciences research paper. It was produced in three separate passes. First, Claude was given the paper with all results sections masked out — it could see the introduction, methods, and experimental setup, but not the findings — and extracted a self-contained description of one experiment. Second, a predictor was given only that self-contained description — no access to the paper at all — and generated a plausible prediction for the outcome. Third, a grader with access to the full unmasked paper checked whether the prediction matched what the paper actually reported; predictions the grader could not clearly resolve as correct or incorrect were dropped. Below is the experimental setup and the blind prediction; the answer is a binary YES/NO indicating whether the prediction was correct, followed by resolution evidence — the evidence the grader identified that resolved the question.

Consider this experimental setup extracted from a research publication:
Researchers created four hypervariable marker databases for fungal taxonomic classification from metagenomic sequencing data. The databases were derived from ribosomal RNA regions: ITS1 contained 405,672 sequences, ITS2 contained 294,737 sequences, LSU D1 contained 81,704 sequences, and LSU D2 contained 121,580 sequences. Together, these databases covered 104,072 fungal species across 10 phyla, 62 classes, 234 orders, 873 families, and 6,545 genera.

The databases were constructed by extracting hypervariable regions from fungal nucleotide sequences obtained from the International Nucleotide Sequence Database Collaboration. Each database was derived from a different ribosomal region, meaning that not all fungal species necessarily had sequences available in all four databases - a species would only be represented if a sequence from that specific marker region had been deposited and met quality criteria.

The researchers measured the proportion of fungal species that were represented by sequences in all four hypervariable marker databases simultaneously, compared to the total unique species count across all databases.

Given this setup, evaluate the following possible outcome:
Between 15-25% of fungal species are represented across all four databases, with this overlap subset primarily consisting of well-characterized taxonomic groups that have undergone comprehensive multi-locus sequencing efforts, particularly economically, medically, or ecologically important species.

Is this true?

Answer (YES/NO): YES